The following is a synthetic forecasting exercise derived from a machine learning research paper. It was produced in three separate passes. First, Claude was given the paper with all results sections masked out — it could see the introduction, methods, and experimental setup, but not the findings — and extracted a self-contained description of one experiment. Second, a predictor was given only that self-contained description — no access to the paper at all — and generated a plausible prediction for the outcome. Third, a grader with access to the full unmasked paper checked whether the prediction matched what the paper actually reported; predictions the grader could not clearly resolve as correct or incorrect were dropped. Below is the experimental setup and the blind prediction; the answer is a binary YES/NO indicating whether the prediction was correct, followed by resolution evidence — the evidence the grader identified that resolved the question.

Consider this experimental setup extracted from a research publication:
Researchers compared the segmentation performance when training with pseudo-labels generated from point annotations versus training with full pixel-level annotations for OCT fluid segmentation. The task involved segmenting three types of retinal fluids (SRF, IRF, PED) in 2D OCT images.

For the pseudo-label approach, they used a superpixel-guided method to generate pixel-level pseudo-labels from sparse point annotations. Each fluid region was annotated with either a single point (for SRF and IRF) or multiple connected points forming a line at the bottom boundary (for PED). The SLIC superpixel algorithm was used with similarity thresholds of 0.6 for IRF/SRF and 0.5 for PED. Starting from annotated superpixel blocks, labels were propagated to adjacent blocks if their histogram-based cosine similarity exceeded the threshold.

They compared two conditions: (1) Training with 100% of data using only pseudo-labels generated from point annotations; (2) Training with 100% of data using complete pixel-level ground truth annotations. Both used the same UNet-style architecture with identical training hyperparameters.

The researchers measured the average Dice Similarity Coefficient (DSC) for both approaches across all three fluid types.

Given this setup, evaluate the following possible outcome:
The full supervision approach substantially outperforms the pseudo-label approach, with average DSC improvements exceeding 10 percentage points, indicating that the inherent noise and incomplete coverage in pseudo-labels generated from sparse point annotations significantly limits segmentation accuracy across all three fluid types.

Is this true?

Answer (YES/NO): NO